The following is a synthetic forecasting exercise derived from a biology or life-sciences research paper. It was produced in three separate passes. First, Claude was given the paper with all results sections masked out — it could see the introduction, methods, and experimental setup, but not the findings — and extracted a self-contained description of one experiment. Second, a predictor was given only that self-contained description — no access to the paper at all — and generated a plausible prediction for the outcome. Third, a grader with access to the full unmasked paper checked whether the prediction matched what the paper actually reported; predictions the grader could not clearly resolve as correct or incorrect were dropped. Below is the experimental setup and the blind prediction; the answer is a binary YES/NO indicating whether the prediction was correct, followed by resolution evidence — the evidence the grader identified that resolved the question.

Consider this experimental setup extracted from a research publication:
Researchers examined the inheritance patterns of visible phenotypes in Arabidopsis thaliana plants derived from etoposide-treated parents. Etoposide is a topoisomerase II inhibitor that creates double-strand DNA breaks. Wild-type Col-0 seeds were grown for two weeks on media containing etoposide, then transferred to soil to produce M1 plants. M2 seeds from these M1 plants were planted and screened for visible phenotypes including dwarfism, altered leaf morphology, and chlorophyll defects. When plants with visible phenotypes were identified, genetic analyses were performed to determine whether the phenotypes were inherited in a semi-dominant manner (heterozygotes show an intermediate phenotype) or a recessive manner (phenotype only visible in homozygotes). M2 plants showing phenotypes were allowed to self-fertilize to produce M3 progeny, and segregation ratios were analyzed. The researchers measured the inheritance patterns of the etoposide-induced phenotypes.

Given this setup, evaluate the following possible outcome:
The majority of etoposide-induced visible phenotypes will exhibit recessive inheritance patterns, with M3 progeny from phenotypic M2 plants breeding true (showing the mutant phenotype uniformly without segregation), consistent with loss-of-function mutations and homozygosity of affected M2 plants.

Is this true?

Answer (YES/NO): YES